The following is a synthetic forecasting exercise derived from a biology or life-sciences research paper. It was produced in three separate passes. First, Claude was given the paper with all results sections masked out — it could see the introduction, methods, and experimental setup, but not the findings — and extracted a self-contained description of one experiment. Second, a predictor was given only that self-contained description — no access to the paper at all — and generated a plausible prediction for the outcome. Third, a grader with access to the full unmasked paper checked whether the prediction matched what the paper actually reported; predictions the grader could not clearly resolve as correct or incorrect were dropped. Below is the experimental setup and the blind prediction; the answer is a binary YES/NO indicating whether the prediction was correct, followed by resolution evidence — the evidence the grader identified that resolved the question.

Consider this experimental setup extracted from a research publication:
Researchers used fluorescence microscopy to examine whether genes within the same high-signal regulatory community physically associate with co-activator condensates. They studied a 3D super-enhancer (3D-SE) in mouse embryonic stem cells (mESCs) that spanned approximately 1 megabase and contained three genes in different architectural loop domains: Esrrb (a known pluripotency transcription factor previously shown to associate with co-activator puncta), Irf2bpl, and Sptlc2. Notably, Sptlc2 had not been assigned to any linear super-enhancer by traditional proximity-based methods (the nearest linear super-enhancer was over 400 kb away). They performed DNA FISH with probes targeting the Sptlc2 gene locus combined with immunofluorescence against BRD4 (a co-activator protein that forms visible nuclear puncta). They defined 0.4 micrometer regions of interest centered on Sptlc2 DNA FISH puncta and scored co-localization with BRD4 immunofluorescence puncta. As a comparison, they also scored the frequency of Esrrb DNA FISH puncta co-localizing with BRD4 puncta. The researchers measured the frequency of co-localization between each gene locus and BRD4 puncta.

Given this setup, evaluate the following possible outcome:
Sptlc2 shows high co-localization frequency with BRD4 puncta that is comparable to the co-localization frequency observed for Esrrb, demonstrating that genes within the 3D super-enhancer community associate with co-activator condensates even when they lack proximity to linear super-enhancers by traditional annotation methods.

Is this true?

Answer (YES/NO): NO